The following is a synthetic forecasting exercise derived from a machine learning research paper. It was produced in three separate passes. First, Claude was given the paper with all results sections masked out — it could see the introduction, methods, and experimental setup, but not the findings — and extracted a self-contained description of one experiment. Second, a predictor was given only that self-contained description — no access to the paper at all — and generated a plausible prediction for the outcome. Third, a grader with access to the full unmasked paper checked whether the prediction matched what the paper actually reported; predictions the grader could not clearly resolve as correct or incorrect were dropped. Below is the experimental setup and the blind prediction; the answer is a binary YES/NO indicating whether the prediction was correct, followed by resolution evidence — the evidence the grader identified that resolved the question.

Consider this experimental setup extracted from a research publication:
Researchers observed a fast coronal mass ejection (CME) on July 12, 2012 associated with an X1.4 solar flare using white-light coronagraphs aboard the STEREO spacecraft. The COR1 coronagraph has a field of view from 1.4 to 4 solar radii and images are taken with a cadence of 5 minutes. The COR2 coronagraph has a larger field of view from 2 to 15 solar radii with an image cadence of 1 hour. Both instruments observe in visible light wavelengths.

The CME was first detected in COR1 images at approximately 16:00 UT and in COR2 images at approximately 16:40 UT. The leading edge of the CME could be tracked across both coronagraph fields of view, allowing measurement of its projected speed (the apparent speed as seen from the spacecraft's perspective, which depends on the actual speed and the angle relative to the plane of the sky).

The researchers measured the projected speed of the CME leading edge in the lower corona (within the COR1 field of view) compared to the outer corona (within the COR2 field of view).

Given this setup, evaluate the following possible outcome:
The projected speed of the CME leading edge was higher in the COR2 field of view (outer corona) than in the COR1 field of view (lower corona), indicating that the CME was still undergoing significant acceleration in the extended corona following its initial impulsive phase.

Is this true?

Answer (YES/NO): NO